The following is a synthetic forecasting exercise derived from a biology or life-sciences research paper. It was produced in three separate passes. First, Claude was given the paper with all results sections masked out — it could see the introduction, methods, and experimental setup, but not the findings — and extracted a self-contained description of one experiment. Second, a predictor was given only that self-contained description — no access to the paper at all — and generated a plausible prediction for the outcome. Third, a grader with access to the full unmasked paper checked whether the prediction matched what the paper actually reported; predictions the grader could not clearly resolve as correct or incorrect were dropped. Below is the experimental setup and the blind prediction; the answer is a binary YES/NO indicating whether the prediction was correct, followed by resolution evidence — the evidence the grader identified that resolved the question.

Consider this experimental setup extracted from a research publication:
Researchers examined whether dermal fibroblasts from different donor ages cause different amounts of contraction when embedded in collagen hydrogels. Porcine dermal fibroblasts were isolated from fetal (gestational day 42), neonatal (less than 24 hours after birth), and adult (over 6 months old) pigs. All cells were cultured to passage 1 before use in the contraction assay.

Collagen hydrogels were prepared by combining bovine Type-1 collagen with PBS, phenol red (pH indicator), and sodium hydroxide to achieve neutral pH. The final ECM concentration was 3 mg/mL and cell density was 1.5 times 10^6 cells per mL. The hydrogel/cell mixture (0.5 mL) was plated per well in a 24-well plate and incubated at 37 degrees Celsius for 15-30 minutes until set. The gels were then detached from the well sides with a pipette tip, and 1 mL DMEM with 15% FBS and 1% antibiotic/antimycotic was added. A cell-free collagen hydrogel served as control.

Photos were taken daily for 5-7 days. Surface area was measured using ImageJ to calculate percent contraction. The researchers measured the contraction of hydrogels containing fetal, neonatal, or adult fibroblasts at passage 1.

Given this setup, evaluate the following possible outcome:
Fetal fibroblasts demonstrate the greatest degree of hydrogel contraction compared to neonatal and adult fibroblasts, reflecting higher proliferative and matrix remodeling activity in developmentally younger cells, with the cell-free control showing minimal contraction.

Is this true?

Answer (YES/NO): NO